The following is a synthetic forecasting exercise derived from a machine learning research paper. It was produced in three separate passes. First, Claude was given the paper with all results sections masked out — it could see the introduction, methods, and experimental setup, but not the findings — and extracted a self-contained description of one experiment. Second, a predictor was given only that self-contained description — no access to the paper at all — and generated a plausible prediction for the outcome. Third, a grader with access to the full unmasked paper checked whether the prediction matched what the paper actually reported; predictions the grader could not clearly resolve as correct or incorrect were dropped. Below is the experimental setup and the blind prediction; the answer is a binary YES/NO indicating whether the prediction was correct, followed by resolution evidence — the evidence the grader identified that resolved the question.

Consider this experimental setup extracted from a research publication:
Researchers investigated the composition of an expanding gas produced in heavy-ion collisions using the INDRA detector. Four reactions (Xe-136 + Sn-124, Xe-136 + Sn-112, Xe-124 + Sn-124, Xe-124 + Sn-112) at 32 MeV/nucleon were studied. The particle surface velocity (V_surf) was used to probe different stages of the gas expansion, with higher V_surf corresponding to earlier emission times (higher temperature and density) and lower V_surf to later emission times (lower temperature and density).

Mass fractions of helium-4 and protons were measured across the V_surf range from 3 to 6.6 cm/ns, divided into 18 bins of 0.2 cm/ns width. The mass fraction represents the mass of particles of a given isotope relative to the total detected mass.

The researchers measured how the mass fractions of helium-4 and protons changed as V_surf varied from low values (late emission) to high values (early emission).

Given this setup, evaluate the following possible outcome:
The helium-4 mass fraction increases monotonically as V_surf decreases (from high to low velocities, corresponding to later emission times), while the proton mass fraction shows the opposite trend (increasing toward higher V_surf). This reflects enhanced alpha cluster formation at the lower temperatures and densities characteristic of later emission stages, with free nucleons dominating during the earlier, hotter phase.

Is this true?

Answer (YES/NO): YES